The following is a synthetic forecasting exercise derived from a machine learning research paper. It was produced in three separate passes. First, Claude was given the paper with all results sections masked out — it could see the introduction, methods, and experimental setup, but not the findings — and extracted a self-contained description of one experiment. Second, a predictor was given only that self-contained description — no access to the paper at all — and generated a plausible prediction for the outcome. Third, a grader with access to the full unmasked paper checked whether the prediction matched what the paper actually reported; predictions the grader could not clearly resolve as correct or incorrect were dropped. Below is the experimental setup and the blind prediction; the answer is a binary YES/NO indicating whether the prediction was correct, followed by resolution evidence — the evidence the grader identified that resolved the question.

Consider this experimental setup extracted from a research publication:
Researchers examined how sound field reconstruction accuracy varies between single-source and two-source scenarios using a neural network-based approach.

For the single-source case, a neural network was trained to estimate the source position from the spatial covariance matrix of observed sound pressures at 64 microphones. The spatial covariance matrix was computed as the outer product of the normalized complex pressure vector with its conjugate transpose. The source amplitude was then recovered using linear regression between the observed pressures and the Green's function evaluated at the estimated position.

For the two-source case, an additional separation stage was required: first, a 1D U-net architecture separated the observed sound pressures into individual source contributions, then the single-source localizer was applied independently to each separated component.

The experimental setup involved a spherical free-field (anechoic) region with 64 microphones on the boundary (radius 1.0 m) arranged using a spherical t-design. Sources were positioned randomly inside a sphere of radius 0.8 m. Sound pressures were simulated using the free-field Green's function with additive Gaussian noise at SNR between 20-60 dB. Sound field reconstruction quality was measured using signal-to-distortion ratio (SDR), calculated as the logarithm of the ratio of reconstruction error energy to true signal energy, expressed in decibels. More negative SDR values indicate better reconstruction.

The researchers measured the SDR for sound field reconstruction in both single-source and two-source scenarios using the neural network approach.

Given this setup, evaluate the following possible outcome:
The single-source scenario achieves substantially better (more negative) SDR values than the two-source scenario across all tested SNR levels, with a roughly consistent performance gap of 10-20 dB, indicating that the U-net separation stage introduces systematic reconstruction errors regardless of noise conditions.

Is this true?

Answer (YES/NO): NO